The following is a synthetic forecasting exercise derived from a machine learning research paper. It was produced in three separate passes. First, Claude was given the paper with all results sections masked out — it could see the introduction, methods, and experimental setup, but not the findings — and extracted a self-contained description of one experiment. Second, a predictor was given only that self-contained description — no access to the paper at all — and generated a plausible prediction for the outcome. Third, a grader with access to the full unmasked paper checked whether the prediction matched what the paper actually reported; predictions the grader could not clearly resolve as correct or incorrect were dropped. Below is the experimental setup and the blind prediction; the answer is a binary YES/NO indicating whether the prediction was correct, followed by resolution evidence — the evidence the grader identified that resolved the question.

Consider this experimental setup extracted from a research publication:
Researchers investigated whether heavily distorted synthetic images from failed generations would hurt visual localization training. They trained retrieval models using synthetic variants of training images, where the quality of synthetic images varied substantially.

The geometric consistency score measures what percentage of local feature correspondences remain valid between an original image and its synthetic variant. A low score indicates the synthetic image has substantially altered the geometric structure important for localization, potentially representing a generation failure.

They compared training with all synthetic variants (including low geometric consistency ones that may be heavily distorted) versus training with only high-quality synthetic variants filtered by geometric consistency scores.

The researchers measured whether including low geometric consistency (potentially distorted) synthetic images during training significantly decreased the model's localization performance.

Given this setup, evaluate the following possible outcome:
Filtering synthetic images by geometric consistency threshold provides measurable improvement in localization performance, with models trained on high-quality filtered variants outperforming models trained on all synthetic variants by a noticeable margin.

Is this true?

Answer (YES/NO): YES